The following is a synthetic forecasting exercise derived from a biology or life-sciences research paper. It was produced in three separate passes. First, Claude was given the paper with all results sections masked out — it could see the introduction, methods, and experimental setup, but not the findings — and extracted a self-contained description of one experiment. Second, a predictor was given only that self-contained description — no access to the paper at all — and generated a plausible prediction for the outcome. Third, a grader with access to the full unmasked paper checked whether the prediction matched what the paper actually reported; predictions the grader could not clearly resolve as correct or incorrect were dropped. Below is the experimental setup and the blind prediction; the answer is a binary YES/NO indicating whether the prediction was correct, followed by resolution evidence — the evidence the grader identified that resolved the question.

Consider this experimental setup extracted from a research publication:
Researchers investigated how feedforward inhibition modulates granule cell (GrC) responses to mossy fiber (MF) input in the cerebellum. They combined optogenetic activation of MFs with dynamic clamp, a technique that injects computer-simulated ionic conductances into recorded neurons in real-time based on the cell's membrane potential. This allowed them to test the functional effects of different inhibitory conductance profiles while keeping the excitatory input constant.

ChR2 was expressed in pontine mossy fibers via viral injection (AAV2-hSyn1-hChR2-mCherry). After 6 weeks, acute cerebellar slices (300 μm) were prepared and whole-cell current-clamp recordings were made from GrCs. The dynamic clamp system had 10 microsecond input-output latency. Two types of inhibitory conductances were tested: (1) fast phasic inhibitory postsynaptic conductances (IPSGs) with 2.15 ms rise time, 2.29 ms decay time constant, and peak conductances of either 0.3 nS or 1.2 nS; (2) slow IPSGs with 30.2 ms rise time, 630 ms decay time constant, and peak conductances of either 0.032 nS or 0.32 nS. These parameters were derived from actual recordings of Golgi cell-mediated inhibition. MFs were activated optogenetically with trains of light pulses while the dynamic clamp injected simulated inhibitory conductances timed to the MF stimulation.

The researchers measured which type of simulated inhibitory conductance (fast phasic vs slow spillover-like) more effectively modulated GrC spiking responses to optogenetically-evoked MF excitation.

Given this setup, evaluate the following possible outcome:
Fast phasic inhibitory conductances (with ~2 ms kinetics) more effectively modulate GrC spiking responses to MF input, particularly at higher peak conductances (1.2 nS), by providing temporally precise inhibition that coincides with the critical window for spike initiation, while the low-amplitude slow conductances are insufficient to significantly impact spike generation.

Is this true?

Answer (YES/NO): NO